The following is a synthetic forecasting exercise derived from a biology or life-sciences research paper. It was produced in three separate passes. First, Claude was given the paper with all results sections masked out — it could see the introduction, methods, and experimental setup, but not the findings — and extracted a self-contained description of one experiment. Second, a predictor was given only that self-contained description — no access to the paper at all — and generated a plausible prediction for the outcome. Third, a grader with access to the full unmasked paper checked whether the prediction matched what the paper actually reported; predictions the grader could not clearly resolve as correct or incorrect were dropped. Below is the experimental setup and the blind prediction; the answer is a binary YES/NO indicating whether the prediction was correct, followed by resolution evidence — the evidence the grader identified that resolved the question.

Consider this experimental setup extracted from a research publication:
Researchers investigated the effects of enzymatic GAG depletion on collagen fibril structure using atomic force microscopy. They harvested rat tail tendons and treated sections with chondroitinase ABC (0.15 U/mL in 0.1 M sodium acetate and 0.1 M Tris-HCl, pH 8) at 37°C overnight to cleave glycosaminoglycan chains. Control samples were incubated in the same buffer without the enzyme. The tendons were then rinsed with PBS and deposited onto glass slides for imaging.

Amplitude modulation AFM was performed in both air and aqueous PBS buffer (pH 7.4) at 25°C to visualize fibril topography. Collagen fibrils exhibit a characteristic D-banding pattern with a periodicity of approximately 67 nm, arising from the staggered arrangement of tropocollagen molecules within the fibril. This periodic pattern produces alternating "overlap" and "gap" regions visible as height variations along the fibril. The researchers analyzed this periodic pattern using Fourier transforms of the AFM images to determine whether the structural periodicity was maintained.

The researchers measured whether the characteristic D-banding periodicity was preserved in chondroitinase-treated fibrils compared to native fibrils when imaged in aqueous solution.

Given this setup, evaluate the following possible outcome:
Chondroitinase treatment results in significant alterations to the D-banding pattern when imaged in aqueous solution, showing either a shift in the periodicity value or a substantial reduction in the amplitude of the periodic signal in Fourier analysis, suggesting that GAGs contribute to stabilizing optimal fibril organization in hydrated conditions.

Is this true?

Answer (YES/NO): NO